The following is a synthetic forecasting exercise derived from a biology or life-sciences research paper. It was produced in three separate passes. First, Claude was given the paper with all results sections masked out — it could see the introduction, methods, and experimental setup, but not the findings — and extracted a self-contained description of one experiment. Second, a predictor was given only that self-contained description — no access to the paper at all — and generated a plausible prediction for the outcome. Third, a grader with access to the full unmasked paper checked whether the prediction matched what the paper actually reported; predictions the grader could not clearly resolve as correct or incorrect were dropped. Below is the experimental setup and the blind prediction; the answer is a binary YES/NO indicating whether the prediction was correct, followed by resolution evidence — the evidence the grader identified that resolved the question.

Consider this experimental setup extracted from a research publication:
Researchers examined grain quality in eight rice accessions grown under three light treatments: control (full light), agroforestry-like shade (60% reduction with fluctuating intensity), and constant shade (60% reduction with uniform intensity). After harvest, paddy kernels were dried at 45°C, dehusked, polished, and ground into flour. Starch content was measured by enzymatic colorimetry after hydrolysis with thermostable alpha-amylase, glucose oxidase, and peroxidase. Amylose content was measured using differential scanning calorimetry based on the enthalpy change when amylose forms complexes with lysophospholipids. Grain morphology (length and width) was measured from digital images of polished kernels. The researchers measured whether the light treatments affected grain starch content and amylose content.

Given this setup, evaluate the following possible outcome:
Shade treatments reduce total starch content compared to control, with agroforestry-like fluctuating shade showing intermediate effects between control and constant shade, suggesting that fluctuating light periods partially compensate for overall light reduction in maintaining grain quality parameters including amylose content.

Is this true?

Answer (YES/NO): NO